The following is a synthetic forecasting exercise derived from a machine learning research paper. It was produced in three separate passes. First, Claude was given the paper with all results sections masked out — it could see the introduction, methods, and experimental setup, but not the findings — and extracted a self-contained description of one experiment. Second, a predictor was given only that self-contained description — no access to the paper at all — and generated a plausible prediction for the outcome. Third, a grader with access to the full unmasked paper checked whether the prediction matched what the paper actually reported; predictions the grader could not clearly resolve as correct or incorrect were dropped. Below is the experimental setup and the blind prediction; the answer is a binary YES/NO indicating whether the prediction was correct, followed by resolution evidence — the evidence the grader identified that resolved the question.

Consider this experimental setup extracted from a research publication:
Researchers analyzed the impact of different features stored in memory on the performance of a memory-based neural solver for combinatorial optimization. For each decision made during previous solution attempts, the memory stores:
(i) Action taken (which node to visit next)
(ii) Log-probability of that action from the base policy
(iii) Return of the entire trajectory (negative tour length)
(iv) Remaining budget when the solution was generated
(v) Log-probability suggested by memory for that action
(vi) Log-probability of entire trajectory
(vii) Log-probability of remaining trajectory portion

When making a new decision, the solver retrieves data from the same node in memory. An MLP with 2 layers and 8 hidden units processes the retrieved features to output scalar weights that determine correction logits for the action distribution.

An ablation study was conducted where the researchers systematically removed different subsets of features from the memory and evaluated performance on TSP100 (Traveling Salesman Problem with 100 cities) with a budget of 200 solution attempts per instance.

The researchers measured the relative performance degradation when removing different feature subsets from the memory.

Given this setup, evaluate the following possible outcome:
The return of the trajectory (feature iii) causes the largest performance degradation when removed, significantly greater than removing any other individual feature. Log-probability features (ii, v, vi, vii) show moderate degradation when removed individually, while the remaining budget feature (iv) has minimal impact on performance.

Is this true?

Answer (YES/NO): NO